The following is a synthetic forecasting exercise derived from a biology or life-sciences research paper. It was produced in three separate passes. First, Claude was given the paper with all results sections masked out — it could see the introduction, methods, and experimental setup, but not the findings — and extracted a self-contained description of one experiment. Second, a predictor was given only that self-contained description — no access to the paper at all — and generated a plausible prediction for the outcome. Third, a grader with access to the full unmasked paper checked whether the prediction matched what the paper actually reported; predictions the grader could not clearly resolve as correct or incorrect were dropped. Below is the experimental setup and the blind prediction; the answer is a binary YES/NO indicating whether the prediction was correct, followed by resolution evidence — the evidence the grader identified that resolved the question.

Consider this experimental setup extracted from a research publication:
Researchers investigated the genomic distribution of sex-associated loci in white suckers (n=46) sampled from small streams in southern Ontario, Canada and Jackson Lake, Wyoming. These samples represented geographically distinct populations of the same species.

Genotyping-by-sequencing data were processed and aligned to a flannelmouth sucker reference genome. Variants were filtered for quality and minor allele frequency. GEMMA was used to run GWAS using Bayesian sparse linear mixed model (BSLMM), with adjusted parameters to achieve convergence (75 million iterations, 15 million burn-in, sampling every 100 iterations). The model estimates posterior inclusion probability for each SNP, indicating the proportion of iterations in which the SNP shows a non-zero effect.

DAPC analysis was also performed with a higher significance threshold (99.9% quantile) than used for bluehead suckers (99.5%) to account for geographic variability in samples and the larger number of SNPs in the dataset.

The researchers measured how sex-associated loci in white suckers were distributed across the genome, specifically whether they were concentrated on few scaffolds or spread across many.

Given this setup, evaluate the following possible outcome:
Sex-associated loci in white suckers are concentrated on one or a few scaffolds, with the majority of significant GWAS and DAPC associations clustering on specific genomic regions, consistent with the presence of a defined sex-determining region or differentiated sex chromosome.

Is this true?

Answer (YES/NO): NO